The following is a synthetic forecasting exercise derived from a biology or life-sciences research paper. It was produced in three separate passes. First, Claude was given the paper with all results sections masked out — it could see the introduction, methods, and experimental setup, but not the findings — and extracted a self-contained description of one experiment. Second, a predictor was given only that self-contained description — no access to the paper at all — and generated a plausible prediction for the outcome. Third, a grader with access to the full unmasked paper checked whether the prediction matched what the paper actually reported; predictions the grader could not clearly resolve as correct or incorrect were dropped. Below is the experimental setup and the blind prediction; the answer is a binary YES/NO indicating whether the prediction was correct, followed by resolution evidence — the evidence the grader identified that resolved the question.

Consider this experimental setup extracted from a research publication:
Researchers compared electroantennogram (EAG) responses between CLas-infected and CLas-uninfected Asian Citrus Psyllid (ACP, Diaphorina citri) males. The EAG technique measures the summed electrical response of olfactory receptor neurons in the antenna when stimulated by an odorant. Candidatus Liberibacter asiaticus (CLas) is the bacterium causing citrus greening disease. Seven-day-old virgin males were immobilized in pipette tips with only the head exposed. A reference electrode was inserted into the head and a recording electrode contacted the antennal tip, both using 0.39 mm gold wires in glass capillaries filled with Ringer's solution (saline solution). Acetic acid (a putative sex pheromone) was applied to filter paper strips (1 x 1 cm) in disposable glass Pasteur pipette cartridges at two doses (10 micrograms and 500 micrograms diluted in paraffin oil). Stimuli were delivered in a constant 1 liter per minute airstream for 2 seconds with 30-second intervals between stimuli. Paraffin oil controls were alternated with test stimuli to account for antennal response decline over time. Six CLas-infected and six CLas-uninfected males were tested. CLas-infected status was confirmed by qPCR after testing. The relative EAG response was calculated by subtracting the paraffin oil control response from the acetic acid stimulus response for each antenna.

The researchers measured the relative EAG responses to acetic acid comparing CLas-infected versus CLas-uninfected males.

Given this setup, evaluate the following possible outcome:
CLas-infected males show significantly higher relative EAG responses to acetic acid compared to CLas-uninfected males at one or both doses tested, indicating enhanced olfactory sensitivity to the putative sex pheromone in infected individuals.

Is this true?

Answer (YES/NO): YES